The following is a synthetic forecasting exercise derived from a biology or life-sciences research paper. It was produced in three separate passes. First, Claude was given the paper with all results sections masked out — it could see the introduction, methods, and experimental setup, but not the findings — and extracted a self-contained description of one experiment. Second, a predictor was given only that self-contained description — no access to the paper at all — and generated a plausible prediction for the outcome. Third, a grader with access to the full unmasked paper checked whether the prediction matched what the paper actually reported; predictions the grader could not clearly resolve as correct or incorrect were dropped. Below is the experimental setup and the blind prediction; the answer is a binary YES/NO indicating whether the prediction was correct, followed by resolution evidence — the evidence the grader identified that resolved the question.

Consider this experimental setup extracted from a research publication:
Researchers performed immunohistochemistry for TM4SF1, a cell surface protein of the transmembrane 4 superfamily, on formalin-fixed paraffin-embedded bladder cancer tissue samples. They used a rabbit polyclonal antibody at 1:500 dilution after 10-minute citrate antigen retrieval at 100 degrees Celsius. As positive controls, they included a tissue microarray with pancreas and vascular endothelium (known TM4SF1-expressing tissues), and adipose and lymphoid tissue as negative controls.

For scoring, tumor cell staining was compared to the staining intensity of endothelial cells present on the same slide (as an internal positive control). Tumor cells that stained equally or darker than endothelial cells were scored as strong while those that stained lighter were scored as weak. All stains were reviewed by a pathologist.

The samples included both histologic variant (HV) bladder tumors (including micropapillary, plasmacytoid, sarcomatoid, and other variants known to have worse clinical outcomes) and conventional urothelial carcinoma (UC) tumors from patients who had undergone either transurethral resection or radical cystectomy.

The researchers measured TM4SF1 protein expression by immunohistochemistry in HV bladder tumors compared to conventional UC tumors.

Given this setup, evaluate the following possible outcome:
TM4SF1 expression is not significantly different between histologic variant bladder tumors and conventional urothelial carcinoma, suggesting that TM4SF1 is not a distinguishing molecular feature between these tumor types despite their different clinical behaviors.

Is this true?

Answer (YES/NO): NO